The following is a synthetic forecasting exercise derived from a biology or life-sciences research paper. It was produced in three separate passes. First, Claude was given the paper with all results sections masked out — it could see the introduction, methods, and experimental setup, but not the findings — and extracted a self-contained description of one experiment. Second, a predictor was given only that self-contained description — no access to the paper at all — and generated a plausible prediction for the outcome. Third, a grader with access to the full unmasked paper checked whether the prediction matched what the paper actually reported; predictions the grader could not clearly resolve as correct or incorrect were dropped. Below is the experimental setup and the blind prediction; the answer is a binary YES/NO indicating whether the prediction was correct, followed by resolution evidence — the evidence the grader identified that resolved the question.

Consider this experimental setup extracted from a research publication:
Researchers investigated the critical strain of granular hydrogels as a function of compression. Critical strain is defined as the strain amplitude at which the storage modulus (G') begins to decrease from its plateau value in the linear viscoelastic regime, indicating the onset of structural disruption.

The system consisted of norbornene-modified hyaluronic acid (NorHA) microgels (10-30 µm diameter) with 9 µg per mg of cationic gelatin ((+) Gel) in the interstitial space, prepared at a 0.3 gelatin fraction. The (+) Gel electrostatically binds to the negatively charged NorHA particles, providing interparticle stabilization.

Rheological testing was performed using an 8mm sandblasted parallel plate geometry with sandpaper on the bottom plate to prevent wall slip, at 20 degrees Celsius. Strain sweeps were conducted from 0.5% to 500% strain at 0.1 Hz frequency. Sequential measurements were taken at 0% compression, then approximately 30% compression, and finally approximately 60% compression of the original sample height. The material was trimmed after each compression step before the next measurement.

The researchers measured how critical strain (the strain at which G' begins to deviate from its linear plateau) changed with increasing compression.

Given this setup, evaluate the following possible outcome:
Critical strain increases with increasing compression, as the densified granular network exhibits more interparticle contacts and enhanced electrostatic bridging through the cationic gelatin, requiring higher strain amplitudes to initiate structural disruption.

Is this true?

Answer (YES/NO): YES